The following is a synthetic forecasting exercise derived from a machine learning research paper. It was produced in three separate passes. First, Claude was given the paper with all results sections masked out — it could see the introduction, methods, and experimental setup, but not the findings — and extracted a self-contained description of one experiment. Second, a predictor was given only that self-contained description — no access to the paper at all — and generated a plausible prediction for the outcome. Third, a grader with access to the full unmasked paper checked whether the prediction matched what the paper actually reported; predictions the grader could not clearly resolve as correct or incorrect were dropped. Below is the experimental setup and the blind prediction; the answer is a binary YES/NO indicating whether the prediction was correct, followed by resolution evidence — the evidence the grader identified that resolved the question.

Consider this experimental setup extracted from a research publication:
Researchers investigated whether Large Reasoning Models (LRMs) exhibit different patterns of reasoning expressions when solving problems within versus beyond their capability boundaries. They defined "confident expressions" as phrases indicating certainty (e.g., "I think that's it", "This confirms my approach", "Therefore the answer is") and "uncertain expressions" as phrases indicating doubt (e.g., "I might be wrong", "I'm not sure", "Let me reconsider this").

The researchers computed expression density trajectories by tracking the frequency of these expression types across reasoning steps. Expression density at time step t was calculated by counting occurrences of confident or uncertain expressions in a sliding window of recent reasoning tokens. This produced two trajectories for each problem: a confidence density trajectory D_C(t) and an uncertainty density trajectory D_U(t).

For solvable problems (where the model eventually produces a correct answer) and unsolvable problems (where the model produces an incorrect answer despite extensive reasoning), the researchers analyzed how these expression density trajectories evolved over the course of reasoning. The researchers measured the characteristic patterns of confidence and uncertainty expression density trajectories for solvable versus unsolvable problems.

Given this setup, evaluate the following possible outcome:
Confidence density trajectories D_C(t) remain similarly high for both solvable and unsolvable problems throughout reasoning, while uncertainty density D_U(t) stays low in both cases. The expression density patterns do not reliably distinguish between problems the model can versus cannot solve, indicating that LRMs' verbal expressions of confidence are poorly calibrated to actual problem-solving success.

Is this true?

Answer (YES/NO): NO